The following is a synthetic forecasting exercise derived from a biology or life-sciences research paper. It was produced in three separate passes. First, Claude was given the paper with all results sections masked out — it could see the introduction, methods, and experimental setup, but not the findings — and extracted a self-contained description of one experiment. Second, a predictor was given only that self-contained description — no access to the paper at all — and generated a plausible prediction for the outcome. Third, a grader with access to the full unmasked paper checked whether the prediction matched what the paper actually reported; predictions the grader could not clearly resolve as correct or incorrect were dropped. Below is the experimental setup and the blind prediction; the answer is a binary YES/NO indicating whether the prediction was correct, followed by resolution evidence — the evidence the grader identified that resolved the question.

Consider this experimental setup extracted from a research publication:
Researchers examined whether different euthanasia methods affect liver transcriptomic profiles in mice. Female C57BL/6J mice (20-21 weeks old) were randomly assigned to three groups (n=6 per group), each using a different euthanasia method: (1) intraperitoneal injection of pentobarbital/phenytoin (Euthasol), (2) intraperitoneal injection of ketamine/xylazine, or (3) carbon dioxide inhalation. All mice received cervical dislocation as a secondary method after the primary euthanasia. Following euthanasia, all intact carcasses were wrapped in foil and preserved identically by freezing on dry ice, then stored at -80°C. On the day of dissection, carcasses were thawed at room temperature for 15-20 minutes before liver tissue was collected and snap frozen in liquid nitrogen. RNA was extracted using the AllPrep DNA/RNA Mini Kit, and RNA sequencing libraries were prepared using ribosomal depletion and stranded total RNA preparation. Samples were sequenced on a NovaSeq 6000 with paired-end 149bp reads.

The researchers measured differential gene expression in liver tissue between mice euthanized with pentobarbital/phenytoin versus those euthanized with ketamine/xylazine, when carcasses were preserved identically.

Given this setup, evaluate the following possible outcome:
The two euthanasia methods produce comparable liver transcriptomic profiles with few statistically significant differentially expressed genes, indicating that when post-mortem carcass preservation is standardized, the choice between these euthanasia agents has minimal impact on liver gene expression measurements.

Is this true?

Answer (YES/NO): YES